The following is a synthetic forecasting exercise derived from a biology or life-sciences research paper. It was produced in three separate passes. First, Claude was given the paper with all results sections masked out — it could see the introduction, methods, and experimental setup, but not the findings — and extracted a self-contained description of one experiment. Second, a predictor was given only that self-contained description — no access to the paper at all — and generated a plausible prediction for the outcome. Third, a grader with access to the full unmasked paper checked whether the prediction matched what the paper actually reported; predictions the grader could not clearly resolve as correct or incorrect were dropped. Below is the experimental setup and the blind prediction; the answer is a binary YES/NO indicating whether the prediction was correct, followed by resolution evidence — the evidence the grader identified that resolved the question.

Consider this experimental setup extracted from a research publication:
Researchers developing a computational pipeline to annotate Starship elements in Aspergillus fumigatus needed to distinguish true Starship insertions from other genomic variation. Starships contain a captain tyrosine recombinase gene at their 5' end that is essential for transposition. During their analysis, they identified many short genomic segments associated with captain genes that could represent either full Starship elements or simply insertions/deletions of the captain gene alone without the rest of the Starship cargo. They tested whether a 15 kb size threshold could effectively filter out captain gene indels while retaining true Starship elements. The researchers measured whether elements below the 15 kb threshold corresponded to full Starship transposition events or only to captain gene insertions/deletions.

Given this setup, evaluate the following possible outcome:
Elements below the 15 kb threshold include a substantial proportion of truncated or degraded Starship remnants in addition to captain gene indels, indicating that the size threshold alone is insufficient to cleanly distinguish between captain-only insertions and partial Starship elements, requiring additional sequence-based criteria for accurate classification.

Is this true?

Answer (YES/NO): NO